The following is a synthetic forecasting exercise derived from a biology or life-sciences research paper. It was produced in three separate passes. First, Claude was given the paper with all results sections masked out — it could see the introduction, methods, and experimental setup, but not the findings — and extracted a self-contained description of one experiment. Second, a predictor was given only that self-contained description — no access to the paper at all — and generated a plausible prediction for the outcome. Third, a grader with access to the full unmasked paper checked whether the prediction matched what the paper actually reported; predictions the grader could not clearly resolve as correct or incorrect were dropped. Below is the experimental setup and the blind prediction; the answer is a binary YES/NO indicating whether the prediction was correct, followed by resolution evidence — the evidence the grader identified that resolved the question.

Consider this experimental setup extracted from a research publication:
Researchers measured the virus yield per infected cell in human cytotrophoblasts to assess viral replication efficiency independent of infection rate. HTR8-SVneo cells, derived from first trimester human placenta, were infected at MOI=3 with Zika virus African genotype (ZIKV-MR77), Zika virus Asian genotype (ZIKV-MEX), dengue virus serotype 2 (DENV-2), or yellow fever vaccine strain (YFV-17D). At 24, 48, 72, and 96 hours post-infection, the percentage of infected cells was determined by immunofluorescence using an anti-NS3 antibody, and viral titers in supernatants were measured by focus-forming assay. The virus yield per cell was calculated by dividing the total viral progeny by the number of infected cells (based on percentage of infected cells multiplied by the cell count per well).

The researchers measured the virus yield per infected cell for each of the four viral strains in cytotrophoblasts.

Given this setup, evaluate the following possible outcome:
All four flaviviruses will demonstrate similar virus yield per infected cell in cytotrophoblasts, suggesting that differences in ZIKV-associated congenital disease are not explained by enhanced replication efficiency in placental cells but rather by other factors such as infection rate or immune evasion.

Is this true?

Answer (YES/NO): NO